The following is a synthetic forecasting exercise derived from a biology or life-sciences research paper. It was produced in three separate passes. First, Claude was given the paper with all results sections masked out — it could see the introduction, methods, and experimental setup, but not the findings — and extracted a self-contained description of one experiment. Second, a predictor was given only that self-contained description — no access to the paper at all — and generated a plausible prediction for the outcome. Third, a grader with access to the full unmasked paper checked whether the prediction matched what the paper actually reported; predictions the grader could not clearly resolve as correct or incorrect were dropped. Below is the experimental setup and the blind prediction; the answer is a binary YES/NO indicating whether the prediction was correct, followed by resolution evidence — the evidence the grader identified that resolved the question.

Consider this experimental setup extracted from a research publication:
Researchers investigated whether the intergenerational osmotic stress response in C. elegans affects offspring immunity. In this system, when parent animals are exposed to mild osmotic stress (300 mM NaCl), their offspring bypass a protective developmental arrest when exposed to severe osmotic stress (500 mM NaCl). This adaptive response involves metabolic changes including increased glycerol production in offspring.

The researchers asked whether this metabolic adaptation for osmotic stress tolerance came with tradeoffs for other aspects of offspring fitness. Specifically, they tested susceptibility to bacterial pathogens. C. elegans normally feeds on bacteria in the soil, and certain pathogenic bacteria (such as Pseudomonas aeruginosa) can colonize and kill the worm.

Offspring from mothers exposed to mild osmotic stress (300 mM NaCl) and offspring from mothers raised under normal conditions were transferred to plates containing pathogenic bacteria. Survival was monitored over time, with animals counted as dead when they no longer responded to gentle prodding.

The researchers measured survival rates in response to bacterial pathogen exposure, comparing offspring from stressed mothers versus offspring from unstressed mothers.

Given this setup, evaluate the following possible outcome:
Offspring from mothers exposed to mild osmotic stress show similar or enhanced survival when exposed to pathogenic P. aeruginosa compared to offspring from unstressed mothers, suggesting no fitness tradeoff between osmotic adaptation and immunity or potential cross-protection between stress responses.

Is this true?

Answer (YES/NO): NO